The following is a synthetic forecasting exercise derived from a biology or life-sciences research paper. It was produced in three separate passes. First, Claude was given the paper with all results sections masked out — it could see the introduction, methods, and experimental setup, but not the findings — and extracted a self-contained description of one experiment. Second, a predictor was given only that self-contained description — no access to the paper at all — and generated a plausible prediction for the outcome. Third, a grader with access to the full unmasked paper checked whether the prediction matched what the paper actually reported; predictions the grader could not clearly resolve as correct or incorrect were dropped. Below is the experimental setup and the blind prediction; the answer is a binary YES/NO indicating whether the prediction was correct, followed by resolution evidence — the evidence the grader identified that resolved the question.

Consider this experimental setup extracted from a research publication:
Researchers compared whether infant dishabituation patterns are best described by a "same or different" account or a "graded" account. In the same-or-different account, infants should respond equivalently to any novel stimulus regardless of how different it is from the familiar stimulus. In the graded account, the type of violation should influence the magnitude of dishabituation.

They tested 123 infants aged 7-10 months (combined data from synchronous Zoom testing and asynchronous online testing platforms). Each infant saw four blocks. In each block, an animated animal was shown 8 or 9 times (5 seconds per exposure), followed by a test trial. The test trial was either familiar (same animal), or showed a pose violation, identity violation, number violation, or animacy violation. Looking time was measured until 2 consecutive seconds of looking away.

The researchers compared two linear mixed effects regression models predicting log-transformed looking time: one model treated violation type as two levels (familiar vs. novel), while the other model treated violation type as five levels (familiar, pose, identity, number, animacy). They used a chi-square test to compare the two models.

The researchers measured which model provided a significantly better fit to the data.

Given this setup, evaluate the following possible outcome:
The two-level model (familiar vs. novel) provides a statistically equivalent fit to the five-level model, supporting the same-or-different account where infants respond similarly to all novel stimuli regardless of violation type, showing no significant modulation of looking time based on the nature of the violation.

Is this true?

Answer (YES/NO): NO